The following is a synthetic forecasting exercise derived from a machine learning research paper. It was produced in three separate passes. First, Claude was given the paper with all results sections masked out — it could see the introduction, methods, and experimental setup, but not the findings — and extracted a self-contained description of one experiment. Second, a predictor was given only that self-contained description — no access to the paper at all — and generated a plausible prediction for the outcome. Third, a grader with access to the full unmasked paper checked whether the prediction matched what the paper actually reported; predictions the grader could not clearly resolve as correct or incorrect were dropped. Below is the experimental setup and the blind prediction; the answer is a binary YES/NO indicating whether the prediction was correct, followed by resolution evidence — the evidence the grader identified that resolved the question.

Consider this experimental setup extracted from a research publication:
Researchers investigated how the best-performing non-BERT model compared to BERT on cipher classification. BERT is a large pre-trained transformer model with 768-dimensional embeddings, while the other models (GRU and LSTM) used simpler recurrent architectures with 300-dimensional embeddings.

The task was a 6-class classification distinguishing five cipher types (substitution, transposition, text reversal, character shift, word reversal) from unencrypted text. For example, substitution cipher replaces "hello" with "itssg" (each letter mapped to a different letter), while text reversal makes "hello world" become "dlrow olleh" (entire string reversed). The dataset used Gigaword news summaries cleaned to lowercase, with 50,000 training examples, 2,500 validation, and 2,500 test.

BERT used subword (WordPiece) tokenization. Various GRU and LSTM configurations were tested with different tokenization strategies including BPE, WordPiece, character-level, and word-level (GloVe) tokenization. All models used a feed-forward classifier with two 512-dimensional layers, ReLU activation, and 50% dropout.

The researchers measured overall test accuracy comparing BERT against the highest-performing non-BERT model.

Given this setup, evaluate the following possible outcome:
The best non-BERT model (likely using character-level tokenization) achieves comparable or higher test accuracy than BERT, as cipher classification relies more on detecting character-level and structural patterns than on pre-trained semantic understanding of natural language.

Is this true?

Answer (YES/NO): NO